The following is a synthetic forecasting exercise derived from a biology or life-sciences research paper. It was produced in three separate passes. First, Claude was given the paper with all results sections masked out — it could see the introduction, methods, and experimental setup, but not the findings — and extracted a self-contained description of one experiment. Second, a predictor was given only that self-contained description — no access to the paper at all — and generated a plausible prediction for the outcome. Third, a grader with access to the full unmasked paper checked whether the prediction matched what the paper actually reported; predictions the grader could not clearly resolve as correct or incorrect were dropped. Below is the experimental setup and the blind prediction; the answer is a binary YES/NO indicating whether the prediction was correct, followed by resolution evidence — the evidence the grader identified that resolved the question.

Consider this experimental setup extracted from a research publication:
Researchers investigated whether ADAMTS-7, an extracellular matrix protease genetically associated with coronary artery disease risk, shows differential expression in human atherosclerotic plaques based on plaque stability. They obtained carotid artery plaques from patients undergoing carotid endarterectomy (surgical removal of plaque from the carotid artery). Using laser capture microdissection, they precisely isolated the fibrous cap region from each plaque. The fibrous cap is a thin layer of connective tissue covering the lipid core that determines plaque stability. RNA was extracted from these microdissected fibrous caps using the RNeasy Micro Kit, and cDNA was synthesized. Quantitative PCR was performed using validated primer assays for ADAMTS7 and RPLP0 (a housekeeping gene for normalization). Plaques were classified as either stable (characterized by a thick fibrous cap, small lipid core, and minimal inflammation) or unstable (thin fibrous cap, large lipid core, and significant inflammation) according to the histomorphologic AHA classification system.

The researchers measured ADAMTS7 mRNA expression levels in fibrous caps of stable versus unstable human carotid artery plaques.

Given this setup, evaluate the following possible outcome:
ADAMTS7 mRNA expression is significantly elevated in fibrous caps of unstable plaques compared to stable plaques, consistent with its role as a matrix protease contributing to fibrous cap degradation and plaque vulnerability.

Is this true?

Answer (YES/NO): YES